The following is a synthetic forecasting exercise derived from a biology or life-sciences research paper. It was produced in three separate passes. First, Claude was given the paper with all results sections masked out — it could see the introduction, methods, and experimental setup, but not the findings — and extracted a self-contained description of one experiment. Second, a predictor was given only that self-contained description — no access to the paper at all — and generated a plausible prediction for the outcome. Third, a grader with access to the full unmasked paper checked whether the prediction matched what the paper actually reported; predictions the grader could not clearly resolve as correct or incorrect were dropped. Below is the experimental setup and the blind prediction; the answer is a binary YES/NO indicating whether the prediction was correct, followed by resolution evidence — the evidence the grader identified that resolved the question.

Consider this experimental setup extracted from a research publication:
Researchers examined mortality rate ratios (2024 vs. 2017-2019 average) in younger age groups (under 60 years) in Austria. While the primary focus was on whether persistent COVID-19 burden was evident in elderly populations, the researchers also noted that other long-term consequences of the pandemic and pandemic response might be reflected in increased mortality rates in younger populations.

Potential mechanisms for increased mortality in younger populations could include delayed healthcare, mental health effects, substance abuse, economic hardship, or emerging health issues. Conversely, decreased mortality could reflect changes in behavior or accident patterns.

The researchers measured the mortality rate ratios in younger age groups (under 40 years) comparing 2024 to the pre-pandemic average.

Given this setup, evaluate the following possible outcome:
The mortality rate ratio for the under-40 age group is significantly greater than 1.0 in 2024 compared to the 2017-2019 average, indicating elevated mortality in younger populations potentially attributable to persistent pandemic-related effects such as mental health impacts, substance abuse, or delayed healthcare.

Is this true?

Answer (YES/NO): YES